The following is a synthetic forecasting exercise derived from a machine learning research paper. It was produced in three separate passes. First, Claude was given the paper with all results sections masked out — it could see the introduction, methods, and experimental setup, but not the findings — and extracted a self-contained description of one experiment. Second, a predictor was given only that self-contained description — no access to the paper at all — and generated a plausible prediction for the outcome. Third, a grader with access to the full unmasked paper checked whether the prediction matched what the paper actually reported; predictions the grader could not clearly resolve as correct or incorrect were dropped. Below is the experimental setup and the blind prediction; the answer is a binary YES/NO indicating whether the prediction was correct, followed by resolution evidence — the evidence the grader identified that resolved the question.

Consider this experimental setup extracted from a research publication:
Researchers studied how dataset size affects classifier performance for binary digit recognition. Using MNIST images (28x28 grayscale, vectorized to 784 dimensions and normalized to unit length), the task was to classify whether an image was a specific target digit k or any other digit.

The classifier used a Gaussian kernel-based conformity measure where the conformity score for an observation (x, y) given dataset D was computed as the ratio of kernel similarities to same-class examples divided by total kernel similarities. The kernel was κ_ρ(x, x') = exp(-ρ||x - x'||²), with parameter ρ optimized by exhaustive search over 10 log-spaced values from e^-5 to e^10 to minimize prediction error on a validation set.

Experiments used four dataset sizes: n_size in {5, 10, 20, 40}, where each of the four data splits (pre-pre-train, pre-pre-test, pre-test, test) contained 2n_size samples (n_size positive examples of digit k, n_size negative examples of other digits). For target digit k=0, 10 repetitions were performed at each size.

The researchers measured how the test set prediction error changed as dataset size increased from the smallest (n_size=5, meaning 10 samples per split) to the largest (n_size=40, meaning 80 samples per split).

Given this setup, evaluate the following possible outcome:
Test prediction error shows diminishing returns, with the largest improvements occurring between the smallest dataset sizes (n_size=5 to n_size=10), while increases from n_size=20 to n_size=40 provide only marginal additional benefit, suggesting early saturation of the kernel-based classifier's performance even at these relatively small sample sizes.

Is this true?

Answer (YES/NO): NO